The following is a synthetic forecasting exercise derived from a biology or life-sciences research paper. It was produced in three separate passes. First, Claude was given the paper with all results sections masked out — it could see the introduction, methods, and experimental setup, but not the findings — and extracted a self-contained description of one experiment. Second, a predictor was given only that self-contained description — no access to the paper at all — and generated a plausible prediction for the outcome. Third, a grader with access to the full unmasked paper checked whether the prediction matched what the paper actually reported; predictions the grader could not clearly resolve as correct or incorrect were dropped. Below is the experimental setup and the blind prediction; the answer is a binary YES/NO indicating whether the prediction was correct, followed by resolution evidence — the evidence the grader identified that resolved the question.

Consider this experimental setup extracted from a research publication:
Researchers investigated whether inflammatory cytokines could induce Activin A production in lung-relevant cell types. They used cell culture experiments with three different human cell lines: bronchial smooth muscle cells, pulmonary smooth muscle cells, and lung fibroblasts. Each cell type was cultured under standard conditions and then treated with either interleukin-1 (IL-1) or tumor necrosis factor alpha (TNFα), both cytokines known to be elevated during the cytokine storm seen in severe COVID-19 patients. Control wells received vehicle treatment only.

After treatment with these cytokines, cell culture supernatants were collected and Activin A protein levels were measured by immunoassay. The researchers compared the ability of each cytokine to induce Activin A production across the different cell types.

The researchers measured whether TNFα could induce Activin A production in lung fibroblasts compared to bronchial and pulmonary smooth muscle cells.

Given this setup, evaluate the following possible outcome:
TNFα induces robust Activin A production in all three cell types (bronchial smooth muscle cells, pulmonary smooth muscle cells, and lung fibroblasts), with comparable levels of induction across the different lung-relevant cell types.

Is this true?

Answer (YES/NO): NO